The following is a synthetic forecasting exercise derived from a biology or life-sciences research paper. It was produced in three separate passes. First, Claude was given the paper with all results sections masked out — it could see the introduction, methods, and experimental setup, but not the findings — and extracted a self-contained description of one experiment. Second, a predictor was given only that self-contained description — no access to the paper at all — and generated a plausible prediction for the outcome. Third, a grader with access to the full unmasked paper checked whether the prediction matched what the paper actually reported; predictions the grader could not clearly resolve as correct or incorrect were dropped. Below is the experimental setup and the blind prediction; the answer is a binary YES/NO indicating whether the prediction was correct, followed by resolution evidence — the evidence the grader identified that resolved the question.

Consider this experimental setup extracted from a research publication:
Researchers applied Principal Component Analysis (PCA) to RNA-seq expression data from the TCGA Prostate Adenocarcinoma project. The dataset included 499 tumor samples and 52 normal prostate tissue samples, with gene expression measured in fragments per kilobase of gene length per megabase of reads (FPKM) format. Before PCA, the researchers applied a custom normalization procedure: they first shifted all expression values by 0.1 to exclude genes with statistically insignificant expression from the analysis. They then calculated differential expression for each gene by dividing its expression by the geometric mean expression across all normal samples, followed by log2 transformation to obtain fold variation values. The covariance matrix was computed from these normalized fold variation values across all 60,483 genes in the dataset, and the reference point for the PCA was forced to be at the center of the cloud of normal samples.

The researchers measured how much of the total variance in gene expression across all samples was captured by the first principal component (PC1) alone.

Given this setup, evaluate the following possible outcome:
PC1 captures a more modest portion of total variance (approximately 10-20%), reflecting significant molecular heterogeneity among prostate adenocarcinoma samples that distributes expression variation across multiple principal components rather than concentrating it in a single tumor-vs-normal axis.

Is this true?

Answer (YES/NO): NO